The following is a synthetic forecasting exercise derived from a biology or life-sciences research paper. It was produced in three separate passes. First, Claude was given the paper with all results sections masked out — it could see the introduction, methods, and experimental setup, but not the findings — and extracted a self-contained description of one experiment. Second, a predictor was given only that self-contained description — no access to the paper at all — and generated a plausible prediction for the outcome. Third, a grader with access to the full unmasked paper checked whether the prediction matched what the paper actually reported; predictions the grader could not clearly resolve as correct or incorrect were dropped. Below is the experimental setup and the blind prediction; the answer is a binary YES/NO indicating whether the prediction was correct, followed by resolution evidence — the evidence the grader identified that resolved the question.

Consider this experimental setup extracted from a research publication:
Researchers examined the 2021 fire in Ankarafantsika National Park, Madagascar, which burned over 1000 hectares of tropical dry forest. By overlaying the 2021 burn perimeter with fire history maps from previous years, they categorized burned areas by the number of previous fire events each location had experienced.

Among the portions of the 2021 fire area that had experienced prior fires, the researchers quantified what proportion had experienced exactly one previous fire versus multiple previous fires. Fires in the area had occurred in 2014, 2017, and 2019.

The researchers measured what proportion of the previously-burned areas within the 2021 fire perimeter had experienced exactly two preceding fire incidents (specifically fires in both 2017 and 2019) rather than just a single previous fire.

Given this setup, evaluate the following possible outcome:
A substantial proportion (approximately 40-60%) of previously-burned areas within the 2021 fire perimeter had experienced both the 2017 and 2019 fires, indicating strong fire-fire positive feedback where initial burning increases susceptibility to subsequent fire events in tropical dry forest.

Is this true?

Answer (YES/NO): YES